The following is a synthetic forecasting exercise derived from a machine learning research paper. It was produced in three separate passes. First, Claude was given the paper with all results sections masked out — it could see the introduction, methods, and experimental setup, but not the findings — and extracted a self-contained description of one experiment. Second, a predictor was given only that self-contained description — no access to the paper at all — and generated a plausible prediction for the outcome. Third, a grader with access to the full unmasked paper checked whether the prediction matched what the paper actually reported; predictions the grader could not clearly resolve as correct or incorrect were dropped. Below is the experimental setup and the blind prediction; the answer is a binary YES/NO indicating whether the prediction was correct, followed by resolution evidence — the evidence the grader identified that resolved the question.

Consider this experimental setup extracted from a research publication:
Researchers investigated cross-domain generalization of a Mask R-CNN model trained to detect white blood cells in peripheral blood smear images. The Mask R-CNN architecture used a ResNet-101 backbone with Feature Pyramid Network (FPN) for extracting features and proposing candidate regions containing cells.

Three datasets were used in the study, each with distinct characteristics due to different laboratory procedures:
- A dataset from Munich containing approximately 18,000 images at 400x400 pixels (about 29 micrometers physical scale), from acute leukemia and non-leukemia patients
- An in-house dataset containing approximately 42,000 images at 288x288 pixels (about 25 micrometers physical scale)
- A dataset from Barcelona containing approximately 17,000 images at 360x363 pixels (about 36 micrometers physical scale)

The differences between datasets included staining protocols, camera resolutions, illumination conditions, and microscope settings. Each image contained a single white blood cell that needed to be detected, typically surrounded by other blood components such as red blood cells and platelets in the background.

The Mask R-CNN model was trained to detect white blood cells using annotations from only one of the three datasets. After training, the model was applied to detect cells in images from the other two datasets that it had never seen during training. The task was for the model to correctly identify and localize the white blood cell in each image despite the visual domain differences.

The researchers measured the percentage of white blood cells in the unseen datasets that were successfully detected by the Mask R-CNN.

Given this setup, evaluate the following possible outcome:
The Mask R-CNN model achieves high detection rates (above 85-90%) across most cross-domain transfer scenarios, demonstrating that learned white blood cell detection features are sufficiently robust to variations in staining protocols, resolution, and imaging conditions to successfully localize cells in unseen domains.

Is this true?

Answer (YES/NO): NO